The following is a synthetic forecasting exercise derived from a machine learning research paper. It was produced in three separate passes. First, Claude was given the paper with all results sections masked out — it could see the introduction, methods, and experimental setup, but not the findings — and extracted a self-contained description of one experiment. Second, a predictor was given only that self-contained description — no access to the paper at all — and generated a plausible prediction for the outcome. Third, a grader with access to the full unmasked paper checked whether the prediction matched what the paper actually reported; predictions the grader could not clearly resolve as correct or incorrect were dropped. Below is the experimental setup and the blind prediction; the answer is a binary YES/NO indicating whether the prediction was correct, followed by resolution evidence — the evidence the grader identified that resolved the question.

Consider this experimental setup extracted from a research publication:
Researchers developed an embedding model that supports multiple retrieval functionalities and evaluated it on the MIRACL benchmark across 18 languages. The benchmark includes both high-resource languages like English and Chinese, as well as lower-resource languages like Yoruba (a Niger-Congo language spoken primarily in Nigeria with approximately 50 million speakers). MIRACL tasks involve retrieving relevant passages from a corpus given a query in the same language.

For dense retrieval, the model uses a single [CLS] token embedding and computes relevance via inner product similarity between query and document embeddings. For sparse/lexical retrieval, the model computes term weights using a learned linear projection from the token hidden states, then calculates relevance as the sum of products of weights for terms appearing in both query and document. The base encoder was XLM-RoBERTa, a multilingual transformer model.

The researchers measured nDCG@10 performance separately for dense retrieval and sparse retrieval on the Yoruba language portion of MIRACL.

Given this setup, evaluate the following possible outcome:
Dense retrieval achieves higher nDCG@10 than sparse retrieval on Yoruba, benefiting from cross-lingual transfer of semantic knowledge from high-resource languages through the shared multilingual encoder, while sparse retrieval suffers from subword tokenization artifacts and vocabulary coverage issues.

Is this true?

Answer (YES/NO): NO